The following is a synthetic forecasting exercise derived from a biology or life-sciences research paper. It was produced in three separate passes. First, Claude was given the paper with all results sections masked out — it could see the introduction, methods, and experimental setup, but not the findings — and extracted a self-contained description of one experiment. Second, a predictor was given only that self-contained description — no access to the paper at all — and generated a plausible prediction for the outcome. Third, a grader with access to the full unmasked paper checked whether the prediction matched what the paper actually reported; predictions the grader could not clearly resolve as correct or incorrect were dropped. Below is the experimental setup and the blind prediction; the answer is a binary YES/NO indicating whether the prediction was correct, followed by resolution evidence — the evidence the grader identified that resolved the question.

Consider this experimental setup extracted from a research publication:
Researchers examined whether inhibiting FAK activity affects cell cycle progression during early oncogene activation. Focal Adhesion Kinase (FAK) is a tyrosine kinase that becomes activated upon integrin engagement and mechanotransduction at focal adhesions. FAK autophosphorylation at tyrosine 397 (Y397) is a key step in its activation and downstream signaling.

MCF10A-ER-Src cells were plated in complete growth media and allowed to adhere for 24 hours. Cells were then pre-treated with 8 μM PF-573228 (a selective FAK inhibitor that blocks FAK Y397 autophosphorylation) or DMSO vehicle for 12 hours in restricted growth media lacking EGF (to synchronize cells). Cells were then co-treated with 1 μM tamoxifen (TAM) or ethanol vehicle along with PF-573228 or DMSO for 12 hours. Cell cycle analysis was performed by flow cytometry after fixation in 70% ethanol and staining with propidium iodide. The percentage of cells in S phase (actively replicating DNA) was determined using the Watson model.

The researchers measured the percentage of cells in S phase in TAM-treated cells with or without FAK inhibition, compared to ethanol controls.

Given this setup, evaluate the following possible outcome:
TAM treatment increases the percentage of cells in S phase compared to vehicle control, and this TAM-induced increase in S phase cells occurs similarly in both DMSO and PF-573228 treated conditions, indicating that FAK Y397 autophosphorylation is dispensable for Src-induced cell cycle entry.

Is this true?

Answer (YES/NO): NO